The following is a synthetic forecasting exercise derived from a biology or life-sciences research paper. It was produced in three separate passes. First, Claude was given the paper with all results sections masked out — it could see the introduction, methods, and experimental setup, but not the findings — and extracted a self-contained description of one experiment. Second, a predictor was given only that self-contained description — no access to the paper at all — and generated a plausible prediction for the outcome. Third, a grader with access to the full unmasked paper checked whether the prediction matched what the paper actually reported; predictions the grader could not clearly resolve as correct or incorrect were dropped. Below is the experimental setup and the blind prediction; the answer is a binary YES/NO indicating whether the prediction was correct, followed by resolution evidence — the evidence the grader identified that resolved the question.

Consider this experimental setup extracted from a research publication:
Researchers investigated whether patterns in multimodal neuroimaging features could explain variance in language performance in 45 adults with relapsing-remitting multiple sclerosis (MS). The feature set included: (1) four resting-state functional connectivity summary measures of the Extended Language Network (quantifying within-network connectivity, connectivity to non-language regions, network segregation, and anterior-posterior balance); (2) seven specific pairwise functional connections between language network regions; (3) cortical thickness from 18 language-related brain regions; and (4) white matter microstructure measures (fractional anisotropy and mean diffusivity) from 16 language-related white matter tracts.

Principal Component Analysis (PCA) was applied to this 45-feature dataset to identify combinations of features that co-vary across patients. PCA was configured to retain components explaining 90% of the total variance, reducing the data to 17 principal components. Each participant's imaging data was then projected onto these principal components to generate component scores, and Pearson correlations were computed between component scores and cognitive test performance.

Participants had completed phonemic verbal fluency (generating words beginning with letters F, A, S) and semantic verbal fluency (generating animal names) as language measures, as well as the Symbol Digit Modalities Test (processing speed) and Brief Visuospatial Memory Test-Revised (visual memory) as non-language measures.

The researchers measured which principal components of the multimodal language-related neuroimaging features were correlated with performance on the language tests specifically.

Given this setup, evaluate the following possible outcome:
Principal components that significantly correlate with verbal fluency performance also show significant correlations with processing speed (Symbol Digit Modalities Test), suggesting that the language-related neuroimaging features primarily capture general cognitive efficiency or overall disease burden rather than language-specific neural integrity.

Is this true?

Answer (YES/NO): NO